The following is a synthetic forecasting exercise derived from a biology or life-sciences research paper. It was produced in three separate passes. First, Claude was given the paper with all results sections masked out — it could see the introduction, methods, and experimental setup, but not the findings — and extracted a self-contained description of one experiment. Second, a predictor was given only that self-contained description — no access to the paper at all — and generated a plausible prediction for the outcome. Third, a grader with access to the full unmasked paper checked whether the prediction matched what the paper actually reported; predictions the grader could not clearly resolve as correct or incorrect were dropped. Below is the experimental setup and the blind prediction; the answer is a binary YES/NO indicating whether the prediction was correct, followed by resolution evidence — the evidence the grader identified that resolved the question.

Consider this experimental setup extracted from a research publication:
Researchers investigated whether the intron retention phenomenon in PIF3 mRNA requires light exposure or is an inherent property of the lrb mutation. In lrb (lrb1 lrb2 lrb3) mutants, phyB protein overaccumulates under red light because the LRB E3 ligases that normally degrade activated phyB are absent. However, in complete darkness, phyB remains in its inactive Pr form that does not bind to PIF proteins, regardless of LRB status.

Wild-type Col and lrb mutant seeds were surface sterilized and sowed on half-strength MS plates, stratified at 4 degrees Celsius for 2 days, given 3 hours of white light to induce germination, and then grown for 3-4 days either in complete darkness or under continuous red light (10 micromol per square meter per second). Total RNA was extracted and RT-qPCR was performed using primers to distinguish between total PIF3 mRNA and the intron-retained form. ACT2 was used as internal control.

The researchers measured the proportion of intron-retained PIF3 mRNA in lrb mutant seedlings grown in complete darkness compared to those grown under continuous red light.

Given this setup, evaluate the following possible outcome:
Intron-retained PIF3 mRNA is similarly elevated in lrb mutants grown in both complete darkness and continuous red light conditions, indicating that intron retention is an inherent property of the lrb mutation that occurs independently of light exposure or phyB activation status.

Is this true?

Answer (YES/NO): NO